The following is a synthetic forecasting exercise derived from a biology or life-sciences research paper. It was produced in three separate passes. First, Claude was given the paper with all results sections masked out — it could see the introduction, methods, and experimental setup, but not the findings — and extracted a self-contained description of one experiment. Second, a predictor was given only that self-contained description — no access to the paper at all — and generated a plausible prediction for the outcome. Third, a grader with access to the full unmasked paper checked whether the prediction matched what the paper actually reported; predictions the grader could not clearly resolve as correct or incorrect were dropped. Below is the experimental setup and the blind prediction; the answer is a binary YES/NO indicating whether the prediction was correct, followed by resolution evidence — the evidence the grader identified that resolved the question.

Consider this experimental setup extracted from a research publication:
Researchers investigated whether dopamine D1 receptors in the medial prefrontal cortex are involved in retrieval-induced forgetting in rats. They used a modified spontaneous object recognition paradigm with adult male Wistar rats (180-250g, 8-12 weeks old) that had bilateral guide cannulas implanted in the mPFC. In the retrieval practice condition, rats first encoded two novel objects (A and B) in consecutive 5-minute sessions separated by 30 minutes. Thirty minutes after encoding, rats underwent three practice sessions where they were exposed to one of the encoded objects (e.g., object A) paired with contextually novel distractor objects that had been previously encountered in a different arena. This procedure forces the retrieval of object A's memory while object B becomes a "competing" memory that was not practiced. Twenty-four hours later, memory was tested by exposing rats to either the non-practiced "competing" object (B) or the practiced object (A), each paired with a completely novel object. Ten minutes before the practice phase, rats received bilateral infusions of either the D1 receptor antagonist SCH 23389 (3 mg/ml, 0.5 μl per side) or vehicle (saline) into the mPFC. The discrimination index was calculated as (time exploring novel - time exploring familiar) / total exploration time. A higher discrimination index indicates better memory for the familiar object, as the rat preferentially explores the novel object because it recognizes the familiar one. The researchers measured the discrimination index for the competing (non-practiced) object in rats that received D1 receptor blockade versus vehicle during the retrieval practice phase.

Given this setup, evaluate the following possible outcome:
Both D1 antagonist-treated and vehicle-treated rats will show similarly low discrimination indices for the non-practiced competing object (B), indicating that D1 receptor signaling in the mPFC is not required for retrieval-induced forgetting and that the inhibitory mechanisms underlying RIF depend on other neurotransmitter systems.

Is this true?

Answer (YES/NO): NO